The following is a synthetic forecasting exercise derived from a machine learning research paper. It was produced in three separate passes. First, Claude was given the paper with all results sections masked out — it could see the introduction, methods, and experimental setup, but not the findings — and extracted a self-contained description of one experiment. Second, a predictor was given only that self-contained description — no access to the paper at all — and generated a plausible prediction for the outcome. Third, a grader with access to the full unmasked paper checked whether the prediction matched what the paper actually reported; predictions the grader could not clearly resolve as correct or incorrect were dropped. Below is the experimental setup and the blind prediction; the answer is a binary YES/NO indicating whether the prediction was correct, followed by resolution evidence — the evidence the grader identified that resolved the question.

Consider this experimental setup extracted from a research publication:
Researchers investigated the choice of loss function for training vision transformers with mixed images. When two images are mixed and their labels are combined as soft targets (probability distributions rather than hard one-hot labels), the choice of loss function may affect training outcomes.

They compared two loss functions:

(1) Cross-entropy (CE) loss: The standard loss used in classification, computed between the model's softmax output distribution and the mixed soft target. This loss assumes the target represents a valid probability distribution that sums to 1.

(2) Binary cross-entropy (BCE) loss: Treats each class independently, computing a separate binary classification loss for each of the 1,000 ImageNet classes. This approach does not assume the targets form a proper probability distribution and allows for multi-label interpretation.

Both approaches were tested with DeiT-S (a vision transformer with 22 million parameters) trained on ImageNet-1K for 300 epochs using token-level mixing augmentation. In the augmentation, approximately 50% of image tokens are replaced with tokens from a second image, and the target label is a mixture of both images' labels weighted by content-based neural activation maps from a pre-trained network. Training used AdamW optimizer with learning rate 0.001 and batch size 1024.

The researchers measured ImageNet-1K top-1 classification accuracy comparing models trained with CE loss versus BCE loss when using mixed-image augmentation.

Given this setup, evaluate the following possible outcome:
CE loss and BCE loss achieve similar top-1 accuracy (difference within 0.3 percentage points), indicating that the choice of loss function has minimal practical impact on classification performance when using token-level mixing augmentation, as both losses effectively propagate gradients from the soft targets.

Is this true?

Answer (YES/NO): NO